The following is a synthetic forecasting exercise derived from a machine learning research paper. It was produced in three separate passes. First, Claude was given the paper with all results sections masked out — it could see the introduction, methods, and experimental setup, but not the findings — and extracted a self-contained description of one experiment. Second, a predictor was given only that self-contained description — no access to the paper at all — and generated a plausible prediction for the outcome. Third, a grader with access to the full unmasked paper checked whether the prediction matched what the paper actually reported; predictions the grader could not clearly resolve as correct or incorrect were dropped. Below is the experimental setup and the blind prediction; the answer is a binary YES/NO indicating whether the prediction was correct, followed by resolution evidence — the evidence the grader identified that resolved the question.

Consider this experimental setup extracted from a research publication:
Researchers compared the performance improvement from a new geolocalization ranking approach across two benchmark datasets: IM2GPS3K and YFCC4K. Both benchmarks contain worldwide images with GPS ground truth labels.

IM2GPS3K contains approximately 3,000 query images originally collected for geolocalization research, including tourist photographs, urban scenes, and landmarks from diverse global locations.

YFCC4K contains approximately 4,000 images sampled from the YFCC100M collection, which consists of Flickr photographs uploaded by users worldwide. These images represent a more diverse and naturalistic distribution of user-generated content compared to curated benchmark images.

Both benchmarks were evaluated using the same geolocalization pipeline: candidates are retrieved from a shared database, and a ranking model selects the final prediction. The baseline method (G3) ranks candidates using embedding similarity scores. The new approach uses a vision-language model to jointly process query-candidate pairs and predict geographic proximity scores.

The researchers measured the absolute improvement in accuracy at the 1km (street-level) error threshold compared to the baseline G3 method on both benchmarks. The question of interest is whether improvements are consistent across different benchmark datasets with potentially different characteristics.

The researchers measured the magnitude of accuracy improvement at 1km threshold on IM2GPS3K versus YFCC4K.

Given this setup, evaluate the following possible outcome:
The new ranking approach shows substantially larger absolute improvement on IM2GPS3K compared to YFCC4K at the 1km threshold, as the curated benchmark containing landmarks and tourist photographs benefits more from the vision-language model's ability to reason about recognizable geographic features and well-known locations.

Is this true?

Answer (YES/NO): NO